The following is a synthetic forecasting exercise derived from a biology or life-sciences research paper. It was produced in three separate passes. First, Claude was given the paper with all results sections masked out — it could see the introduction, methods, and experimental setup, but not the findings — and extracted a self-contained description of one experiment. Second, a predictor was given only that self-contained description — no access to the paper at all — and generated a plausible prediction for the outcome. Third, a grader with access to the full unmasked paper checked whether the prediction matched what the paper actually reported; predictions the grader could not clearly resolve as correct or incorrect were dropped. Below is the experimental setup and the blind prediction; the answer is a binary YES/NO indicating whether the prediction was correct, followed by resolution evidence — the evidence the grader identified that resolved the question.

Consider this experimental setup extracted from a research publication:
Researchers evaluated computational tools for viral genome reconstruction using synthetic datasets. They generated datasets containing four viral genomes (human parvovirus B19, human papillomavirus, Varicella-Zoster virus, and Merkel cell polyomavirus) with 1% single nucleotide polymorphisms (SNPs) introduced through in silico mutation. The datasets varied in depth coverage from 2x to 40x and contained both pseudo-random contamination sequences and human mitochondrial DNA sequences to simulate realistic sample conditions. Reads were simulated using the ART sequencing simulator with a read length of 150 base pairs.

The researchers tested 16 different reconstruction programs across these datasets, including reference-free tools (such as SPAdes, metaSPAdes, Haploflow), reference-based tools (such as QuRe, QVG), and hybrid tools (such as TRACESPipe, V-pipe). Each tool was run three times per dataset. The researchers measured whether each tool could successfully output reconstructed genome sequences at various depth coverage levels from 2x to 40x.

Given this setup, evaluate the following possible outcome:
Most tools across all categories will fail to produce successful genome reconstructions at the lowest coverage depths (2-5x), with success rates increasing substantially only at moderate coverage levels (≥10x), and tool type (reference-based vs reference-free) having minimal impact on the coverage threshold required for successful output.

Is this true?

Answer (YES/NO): NO